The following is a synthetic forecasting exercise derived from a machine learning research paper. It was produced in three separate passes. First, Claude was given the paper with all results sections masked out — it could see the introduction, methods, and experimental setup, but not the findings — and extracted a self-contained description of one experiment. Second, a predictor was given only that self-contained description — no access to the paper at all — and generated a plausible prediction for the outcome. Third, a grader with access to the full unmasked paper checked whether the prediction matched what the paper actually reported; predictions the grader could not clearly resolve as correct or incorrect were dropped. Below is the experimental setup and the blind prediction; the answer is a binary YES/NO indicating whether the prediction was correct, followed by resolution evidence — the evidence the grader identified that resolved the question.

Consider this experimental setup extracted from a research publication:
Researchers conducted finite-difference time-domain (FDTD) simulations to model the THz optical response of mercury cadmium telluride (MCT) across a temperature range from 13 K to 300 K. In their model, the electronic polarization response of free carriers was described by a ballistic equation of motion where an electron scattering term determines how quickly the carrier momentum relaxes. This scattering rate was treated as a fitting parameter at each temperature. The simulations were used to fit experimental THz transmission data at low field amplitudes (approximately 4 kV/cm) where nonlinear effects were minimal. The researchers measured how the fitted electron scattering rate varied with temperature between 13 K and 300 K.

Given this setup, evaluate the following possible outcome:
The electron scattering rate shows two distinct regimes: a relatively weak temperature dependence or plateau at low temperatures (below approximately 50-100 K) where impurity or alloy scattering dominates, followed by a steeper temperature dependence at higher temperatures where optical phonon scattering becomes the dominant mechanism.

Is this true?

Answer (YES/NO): NO